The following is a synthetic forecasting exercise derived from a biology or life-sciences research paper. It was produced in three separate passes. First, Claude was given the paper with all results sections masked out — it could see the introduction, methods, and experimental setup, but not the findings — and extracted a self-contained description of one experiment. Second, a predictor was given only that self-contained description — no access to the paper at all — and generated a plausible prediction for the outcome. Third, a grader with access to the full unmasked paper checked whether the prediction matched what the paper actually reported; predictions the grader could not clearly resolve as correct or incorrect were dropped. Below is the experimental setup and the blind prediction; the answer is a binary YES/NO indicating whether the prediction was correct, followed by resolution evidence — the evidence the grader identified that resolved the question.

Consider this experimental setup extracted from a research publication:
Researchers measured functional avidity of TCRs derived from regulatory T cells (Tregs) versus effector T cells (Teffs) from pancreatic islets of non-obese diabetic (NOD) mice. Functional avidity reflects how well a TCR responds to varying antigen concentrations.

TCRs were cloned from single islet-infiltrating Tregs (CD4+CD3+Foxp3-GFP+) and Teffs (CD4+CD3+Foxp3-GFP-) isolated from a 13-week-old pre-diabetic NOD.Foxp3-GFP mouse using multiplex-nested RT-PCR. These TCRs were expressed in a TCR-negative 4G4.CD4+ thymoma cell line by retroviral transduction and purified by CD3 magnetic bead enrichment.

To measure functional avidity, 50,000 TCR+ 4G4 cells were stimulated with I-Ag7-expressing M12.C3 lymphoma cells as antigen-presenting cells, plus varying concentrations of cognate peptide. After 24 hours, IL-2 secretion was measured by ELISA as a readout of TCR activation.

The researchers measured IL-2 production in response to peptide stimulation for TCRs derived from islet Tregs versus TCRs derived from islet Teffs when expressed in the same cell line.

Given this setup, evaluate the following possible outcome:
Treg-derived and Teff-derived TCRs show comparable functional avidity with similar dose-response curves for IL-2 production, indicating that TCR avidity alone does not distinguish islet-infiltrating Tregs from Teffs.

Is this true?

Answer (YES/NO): YES